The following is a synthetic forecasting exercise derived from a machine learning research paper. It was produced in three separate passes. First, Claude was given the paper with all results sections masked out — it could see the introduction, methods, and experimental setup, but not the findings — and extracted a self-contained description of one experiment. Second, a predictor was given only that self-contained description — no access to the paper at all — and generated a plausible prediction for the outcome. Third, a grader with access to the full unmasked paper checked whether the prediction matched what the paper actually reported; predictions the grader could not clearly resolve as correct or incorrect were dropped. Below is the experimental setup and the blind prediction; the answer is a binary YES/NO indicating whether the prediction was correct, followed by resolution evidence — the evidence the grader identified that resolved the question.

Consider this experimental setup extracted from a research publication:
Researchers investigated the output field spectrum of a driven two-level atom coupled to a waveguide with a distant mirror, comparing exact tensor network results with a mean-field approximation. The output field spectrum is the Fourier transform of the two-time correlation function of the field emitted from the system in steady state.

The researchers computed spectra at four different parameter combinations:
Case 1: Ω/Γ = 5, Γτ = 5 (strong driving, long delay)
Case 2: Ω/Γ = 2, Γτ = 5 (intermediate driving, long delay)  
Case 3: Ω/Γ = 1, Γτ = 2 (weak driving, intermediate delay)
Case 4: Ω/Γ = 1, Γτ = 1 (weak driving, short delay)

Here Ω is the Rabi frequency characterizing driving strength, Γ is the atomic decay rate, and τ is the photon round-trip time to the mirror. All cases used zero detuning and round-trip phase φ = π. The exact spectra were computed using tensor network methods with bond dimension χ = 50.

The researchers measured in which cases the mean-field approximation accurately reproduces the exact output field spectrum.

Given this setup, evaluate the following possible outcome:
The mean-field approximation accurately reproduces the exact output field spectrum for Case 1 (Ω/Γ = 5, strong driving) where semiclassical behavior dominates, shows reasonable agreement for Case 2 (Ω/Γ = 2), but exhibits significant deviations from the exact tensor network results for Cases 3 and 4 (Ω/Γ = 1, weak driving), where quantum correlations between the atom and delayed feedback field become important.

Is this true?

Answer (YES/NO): YES